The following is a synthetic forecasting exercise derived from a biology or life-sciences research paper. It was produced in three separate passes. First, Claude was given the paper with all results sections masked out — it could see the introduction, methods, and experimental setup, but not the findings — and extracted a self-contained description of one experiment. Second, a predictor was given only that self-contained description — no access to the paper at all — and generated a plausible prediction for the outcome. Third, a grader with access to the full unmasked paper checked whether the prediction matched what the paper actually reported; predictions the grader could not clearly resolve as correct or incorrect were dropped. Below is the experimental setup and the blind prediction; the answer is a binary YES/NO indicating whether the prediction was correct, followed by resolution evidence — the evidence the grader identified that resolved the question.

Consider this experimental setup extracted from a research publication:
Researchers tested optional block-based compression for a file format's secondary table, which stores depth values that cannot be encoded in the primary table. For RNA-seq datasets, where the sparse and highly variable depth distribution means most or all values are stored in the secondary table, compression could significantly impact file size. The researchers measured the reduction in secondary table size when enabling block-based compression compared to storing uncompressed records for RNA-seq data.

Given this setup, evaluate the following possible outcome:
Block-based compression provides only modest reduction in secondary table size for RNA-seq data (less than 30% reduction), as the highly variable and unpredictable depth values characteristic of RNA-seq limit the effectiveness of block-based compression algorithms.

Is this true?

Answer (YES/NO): NO